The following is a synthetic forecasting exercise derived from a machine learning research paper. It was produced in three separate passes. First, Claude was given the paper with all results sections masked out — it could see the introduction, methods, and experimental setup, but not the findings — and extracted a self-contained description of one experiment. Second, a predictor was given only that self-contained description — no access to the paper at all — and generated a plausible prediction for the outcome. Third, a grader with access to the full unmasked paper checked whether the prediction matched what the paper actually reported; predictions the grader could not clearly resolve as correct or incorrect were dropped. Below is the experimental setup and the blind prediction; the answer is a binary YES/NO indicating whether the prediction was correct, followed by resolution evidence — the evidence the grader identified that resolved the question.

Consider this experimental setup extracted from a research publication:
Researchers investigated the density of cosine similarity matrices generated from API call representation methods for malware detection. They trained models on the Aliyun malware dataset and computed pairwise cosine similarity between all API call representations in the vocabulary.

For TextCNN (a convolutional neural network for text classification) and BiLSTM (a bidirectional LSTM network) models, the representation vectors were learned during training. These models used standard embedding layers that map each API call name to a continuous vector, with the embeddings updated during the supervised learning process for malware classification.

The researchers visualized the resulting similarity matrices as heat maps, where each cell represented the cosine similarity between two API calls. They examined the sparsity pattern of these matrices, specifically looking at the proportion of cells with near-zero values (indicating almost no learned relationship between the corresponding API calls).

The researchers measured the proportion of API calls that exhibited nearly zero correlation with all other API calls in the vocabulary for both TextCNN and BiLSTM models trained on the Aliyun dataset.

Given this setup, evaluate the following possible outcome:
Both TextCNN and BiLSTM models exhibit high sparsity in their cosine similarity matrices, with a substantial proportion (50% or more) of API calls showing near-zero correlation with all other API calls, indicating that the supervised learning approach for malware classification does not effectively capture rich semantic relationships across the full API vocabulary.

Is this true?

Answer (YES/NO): NO